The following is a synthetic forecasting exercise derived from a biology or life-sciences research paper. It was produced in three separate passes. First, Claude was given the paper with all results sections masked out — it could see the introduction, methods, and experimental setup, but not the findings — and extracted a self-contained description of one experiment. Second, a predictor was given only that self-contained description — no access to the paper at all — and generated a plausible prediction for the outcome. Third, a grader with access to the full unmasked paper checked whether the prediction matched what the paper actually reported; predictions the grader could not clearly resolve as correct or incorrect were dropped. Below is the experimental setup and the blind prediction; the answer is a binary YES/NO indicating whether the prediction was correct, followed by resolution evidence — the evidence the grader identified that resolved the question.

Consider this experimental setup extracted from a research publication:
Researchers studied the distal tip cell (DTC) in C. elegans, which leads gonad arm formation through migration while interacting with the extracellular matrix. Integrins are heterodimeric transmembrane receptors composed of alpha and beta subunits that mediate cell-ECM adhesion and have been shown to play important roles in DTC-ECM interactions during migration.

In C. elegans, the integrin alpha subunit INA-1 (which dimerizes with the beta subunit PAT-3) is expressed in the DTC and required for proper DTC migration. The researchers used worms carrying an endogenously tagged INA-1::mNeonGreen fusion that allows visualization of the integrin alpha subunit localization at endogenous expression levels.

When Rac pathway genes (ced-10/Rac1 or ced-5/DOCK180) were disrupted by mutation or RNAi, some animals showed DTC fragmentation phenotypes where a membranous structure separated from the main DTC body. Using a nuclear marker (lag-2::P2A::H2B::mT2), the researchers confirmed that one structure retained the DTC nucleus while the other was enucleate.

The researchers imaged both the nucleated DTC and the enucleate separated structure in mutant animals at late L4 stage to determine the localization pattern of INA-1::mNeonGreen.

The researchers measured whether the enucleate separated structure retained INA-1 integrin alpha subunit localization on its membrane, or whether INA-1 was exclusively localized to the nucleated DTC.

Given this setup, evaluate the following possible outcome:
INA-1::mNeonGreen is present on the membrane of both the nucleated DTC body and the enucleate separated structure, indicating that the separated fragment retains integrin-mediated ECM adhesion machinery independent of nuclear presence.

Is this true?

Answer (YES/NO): YES